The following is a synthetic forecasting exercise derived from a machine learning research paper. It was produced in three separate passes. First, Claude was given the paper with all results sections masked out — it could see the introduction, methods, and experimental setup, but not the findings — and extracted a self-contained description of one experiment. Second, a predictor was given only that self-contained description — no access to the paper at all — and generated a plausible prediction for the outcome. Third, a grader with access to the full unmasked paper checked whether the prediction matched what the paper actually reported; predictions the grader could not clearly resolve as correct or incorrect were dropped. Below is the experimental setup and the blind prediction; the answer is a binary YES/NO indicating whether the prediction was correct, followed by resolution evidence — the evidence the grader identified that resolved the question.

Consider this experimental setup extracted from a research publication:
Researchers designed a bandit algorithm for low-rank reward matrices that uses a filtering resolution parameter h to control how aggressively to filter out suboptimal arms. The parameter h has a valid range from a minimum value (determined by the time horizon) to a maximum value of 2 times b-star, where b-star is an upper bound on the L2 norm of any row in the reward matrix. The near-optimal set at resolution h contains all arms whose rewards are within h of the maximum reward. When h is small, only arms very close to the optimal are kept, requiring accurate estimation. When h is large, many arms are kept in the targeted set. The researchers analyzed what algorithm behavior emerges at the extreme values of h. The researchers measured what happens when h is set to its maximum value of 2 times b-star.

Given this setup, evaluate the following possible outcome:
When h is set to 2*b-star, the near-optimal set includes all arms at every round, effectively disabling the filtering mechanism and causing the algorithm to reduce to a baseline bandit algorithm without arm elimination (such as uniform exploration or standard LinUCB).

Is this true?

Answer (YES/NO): YES